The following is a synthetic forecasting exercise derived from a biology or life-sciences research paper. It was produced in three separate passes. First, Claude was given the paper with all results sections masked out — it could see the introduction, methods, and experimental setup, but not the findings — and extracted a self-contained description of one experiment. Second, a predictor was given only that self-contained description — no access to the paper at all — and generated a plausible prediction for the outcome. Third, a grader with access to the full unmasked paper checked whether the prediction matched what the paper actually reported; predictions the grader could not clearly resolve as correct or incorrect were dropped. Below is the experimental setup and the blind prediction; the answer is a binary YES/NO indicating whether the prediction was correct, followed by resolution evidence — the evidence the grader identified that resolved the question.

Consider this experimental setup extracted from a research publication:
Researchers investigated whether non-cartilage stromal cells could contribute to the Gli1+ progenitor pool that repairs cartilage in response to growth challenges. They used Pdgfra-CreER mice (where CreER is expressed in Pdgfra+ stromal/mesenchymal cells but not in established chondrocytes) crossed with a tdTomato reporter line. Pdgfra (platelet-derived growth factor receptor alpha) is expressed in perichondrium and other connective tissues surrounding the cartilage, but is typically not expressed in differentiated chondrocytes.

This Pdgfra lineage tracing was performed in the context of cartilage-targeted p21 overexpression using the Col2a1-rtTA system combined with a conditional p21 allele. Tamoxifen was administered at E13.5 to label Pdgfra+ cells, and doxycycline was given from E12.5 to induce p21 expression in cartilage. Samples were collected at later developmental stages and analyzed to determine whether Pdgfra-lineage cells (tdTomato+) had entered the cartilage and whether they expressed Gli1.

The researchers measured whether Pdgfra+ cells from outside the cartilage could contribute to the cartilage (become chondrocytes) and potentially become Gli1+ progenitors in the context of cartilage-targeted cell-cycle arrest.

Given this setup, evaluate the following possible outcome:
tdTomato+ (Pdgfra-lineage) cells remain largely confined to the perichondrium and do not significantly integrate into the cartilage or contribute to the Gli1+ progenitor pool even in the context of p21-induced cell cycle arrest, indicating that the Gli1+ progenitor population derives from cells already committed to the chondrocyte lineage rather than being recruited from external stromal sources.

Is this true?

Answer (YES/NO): NO